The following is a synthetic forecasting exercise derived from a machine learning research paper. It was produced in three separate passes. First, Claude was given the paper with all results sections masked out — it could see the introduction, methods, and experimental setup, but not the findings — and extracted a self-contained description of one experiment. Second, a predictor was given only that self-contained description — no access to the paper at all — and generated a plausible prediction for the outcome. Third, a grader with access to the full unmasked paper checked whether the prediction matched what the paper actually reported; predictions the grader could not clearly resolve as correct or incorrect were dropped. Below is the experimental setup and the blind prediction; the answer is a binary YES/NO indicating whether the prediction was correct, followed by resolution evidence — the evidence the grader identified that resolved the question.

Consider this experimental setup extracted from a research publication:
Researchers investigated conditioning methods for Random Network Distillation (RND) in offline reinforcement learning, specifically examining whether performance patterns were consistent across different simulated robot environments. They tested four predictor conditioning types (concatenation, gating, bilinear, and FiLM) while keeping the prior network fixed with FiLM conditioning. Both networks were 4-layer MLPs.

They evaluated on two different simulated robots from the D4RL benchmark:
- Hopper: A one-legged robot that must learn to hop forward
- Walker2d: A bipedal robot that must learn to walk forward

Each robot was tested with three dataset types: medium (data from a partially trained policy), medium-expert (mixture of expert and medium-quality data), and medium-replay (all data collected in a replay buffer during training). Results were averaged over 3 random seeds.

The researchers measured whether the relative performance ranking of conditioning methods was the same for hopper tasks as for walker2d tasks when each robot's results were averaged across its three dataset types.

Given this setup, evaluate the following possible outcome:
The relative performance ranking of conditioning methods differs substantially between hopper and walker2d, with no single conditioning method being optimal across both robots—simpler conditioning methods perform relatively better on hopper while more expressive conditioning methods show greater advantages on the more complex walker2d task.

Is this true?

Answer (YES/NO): NO